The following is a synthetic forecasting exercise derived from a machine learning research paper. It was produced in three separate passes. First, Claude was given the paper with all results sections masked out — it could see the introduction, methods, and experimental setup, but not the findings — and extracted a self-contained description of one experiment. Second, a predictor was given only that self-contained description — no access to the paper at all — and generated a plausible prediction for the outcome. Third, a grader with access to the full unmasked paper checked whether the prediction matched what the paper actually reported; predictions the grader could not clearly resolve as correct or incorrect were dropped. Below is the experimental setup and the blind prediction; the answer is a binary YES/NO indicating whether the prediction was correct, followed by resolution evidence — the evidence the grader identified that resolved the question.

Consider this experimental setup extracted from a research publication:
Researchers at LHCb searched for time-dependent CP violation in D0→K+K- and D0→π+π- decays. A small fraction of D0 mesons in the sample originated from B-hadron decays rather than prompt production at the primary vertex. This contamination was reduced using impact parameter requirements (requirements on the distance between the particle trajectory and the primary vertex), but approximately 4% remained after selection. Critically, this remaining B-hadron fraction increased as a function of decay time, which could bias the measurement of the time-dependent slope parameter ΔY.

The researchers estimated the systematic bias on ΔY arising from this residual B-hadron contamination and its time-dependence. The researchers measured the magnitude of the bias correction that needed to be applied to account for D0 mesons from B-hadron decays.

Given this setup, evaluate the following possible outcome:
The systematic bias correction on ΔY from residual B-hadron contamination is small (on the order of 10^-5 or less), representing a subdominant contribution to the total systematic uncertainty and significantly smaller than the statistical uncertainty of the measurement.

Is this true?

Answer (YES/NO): NO